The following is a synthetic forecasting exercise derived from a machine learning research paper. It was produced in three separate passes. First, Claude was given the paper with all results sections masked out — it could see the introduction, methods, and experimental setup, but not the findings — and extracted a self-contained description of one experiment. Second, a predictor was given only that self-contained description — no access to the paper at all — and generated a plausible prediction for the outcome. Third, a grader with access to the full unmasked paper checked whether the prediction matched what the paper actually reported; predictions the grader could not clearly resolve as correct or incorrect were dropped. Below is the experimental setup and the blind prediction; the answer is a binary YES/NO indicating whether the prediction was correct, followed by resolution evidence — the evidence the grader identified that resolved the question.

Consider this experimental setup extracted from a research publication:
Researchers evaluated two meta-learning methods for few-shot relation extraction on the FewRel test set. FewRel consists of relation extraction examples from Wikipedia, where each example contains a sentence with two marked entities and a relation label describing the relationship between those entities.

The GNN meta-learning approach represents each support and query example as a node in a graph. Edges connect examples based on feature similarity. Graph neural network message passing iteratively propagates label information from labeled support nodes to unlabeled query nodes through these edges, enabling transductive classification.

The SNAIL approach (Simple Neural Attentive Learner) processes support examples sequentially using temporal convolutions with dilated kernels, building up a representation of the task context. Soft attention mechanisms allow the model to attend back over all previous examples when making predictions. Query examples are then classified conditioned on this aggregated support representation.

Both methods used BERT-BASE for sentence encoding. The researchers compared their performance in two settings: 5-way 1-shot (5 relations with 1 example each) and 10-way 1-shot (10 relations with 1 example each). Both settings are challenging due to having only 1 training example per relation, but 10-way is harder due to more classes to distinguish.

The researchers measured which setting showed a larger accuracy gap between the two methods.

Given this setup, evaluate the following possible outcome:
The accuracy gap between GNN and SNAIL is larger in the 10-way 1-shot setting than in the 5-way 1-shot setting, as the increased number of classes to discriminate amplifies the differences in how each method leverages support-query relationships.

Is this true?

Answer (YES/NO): YES